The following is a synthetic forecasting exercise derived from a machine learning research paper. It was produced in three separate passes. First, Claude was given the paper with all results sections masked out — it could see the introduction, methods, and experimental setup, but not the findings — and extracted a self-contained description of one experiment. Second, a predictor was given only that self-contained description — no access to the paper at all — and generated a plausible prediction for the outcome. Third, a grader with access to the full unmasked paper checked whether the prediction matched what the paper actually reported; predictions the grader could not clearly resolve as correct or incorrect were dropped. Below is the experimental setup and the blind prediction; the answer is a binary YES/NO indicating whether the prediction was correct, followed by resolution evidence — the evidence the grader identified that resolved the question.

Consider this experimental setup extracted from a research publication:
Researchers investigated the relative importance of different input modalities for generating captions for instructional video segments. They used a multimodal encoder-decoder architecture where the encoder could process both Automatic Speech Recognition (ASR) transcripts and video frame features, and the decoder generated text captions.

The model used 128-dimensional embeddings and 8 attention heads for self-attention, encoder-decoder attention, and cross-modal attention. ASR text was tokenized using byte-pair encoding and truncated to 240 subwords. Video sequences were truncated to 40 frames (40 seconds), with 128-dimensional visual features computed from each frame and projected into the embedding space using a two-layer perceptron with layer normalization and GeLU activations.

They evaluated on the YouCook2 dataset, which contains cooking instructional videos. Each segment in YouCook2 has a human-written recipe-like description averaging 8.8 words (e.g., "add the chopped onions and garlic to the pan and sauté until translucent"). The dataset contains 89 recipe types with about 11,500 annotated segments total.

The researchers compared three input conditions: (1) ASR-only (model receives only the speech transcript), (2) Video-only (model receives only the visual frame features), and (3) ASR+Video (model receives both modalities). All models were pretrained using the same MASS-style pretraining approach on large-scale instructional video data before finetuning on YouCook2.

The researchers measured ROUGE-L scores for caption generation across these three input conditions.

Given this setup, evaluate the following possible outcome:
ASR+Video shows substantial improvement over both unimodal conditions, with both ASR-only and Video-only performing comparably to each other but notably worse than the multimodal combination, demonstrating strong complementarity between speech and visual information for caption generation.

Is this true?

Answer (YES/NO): NO